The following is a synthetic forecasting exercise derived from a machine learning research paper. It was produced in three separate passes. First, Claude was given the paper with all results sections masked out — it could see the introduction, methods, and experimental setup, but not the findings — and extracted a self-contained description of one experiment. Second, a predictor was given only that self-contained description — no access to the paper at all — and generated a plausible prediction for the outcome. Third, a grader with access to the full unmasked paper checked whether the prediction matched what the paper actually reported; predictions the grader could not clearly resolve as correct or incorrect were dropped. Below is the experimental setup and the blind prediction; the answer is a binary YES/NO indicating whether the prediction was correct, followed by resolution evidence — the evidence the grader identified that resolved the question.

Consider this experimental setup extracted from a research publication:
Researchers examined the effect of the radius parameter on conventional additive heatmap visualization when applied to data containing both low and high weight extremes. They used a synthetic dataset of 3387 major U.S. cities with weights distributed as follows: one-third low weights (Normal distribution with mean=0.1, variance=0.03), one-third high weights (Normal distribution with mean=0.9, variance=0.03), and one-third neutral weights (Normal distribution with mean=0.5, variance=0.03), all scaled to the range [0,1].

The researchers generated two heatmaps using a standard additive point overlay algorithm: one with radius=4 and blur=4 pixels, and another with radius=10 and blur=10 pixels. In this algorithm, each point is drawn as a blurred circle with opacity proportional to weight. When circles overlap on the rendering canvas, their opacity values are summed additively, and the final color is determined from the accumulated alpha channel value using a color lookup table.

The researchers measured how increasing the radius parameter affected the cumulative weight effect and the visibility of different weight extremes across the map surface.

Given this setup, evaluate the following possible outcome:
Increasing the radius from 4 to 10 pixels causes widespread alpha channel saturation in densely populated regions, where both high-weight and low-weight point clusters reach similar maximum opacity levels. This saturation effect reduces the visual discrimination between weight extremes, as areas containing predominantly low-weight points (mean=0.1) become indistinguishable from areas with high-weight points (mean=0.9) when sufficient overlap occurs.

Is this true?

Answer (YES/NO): NO